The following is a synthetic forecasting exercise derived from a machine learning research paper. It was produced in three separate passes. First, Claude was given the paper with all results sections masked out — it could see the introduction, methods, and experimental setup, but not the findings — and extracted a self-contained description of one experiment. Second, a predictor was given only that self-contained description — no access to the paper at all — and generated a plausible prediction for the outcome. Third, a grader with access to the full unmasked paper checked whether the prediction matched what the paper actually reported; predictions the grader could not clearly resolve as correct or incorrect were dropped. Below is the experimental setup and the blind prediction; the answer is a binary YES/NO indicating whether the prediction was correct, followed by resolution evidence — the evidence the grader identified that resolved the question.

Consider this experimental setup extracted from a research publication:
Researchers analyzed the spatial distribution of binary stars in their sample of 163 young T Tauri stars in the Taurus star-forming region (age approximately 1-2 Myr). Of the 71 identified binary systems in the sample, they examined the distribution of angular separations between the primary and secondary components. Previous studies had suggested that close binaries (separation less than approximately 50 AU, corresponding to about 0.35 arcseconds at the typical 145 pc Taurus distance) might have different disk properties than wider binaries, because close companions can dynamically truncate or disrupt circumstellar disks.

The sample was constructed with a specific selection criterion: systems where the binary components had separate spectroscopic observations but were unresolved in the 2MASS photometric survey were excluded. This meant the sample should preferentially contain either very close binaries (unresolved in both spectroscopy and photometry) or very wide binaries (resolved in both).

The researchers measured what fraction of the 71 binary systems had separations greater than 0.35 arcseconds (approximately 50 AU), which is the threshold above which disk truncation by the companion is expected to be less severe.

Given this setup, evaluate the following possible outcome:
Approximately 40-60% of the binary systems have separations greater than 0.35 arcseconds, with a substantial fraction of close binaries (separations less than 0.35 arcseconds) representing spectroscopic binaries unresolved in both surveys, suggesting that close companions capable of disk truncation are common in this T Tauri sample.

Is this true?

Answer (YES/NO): YES